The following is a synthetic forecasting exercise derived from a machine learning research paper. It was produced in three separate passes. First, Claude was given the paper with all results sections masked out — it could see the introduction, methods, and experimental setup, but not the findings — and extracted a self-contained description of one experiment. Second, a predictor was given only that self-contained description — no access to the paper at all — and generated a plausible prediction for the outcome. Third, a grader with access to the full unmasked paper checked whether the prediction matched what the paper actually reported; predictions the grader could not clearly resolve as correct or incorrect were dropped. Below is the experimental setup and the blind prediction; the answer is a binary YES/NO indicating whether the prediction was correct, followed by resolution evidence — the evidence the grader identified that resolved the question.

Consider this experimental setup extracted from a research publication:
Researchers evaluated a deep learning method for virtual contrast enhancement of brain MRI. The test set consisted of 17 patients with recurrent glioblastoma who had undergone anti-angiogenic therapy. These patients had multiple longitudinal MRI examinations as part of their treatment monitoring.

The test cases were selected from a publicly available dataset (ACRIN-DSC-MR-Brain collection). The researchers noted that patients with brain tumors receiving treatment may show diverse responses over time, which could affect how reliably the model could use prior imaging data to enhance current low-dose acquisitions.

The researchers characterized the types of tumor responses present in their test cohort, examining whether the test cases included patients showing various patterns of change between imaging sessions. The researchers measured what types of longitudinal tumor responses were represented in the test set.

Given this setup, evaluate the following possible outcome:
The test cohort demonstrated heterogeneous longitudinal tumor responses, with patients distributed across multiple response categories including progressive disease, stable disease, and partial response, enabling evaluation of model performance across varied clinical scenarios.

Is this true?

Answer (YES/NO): YES